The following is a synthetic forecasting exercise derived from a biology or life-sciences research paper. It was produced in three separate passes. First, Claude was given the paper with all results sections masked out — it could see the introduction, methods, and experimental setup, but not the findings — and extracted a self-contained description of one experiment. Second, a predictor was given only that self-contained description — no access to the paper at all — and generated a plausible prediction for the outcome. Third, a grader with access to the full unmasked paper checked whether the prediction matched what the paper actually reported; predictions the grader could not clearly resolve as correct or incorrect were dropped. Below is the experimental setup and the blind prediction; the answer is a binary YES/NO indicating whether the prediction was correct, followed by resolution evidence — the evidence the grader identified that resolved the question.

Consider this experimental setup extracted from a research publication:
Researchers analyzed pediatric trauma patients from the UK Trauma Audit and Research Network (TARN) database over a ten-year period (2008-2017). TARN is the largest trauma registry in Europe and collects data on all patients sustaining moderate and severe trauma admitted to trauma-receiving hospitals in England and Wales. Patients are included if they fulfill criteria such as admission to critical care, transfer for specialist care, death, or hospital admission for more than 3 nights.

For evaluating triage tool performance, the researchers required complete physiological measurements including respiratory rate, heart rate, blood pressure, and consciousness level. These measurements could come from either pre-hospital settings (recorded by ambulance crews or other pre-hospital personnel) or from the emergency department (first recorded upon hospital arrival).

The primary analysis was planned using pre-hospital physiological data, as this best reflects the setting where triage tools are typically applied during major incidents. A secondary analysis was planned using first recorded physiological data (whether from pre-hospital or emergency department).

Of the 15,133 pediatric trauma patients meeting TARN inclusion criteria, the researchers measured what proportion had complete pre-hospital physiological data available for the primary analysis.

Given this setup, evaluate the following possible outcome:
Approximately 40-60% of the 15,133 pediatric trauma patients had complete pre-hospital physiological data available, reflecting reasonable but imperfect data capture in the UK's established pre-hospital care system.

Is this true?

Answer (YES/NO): NO